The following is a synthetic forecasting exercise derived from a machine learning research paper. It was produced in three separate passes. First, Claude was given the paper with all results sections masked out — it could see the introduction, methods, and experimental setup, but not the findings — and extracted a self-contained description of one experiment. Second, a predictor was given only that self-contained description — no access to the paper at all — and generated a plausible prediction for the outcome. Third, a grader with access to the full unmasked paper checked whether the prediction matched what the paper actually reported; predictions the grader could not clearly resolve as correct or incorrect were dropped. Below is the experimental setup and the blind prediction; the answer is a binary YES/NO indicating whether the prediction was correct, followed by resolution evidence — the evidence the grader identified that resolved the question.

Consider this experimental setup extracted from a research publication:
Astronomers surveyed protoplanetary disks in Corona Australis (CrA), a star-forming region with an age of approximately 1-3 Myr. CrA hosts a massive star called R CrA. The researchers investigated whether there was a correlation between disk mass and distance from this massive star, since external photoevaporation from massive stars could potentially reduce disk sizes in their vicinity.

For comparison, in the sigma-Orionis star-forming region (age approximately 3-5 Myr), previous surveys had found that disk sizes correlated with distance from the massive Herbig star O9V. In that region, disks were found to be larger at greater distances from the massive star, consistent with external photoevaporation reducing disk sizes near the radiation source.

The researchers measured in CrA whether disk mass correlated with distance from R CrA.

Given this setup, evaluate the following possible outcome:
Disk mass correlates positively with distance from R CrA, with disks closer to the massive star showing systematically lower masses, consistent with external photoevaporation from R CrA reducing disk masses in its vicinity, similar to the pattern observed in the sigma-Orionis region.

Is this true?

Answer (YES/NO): NO